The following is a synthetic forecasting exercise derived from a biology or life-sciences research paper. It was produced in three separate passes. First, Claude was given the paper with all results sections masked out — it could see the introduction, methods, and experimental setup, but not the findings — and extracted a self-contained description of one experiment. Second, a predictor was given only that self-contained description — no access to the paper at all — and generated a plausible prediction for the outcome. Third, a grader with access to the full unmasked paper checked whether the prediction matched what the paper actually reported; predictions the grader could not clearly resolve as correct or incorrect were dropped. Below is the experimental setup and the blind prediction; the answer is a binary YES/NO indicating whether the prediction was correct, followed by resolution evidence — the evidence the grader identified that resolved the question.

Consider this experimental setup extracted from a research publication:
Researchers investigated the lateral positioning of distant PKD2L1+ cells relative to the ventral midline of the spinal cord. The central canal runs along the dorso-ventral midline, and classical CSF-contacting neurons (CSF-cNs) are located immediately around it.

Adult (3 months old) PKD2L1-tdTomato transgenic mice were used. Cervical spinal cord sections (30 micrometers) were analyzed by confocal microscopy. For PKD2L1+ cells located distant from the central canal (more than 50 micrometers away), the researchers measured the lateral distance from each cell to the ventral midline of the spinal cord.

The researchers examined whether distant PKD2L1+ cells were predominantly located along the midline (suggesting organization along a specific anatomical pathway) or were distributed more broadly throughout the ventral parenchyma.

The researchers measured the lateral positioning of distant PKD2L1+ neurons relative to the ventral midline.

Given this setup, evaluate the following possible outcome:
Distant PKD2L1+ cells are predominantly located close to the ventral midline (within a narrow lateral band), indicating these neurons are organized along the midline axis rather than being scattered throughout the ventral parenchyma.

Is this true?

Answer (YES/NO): YES